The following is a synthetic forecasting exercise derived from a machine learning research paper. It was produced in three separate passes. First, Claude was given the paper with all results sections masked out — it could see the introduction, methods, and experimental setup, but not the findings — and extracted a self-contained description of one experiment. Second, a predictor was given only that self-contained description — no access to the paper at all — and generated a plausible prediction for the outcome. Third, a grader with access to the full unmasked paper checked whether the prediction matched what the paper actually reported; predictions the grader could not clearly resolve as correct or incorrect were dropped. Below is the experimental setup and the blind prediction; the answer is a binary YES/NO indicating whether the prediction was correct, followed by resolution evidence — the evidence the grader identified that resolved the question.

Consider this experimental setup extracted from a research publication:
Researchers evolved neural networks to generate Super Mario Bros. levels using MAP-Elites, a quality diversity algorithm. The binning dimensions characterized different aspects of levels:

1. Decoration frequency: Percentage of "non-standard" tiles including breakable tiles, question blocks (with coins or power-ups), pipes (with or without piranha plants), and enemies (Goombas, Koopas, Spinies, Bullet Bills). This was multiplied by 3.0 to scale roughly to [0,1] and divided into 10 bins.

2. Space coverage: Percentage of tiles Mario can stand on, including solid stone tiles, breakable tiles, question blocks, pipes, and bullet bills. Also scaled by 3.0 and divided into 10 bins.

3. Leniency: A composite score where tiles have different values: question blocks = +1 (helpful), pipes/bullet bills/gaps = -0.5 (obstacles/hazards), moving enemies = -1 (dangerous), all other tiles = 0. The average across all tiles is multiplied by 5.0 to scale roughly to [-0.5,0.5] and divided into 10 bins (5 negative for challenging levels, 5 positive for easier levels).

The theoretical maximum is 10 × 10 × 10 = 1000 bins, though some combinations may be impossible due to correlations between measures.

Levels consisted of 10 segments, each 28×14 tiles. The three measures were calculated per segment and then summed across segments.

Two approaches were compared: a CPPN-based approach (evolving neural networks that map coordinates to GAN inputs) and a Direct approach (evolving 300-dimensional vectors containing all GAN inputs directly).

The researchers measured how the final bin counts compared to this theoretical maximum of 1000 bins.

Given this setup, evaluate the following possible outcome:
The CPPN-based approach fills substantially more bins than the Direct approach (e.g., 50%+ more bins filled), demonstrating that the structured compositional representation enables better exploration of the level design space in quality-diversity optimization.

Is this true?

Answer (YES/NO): YES